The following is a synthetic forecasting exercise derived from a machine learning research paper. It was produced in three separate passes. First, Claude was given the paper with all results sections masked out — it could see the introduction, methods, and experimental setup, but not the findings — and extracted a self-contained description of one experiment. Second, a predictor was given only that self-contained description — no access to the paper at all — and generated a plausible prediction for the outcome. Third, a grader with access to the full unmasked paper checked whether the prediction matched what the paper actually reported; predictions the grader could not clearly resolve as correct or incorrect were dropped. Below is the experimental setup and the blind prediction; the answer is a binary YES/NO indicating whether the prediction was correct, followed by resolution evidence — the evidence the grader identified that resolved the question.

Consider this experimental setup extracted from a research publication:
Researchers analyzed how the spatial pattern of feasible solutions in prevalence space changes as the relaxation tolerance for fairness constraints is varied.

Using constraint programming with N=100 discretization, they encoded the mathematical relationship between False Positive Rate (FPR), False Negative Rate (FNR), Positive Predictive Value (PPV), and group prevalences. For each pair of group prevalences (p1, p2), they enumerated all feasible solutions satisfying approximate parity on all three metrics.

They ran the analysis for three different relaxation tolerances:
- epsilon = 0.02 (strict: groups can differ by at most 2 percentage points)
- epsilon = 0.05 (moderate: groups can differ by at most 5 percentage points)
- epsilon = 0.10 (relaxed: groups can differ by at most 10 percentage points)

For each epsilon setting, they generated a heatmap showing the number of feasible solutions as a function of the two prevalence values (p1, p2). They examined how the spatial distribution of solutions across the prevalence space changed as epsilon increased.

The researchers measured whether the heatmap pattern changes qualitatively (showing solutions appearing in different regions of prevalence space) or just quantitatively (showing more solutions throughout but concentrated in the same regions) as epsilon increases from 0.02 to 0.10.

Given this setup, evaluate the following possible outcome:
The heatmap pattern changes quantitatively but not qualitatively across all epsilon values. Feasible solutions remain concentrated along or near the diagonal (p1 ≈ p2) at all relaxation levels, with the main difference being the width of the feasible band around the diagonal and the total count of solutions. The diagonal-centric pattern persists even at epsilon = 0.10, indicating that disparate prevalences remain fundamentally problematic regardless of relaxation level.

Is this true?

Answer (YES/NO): YES